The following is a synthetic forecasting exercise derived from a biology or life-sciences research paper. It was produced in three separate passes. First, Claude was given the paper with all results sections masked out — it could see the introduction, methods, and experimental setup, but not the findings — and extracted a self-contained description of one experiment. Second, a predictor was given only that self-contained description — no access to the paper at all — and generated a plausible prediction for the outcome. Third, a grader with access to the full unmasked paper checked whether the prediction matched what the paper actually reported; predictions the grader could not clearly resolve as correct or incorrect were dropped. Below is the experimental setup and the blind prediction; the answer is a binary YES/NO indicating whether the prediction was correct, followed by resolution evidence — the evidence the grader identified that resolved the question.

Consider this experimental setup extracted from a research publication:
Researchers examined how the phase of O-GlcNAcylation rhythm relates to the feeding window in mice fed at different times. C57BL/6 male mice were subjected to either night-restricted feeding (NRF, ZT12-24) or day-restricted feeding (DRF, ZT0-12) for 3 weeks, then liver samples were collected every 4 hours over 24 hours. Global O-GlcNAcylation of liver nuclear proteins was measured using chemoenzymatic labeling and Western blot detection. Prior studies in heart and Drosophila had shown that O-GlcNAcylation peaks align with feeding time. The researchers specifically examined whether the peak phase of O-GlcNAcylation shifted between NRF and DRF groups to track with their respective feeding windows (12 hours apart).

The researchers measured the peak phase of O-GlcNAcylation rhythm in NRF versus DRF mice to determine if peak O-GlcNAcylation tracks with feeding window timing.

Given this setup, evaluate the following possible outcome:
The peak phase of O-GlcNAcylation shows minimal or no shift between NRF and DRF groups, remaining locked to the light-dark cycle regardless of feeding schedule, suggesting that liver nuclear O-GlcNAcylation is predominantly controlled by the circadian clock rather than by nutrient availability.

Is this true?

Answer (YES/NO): NO